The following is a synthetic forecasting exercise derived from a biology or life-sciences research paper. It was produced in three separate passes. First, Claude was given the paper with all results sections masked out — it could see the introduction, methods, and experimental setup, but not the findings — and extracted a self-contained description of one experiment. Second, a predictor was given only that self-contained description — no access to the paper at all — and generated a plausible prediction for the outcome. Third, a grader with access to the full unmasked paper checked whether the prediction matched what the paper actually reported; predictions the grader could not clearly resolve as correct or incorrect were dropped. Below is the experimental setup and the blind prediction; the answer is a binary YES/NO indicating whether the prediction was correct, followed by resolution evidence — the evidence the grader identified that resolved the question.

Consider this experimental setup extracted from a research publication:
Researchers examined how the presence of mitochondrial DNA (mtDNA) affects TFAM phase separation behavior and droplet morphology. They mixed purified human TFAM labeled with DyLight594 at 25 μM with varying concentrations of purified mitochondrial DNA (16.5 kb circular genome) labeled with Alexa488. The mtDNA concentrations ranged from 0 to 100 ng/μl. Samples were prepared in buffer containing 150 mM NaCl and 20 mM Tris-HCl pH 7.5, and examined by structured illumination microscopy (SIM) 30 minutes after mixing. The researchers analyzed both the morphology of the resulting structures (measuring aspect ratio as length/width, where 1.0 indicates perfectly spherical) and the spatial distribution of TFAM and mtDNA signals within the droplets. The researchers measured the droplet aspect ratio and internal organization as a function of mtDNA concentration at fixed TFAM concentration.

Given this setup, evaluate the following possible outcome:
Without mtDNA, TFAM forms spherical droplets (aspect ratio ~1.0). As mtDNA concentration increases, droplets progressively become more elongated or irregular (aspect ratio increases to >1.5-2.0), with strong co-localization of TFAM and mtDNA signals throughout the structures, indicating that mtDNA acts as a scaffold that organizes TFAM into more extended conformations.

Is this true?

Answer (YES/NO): NO